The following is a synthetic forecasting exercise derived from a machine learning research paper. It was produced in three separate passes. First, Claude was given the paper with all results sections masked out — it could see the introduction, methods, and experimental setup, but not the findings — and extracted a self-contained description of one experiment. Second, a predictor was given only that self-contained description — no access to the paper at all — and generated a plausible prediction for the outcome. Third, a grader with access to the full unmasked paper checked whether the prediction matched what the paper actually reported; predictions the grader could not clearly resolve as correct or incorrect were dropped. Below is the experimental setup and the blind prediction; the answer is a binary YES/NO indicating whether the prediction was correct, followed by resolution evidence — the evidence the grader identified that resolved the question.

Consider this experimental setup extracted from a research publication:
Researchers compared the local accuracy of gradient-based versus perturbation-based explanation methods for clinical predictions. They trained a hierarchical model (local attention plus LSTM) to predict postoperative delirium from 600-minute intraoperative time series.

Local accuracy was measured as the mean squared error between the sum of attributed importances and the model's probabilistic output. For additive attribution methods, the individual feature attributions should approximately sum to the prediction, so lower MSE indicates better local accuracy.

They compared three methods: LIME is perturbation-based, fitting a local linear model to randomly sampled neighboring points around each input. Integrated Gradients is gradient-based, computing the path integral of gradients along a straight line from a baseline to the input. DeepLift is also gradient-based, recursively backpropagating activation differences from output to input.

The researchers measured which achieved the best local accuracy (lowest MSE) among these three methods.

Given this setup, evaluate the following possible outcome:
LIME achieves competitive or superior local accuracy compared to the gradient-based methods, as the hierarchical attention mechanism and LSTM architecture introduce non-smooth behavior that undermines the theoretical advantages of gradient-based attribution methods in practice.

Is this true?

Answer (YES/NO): YES